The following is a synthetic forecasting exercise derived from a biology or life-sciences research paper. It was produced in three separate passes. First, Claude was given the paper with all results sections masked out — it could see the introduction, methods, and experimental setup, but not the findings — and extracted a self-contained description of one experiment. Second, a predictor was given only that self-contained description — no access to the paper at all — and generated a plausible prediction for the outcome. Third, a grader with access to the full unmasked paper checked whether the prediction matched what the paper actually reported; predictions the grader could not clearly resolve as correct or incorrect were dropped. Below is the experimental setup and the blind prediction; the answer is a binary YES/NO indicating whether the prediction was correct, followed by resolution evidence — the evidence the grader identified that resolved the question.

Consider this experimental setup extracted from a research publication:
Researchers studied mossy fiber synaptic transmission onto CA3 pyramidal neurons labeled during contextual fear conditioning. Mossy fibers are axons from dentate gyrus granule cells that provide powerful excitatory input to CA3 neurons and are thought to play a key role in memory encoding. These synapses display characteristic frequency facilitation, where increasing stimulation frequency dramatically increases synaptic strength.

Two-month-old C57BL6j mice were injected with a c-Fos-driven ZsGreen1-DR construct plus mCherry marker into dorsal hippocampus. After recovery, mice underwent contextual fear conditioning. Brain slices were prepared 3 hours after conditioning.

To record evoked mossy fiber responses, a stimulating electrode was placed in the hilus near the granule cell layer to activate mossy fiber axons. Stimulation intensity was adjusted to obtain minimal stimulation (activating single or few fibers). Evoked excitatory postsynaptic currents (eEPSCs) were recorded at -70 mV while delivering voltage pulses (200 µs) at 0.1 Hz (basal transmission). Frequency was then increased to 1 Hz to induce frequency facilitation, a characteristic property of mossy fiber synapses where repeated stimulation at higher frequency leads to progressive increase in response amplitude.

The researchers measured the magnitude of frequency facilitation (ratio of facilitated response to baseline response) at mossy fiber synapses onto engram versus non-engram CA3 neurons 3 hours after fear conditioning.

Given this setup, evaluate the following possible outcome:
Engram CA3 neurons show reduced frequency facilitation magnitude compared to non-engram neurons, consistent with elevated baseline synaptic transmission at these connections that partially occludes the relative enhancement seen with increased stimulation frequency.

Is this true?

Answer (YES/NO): NO